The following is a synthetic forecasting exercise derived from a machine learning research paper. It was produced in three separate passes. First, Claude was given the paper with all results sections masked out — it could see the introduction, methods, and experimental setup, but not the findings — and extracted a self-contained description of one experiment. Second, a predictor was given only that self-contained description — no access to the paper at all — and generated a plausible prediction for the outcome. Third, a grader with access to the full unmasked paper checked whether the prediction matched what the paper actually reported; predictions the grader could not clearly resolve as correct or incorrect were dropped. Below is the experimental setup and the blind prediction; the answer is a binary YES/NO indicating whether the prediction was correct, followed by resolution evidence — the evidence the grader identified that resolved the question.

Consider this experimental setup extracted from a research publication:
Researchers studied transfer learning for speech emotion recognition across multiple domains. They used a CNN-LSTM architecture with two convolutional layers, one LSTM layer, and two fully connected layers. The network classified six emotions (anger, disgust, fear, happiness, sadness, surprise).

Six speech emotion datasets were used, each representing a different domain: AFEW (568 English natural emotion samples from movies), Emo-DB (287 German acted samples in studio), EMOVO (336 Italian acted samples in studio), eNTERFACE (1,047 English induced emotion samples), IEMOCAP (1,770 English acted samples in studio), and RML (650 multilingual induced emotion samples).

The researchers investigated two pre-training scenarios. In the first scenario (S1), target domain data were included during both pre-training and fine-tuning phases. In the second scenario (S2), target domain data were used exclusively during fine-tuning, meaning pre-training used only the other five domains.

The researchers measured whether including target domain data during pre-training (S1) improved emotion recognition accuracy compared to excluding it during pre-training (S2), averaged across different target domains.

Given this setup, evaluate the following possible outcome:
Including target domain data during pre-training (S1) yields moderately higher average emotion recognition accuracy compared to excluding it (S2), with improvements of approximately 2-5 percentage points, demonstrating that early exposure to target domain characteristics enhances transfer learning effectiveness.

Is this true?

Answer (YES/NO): YES